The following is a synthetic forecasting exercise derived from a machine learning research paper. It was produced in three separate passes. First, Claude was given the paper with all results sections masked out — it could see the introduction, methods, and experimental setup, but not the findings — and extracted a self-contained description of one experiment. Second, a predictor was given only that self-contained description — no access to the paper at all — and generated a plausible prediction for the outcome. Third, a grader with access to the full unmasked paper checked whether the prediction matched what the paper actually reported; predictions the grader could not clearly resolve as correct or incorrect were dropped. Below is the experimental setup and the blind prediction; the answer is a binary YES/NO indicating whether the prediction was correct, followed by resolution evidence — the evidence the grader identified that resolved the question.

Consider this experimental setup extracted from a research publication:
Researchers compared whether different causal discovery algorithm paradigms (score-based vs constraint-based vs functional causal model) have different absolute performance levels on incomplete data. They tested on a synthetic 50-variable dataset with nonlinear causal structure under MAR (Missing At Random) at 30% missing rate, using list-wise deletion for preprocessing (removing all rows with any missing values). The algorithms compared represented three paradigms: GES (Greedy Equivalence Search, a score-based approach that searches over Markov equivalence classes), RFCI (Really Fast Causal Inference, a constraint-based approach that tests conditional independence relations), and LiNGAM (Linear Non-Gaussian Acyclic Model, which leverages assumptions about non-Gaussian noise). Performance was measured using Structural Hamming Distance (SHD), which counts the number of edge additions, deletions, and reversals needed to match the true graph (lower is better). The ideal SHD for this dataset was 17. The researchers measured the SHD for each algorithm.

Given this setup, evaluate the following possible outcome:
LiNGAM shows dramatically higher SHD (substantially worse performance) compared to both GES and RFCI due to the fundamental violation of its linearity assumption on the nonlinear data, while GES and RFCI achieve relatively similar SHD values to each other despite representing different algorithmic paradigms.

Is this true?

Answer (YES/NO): NO